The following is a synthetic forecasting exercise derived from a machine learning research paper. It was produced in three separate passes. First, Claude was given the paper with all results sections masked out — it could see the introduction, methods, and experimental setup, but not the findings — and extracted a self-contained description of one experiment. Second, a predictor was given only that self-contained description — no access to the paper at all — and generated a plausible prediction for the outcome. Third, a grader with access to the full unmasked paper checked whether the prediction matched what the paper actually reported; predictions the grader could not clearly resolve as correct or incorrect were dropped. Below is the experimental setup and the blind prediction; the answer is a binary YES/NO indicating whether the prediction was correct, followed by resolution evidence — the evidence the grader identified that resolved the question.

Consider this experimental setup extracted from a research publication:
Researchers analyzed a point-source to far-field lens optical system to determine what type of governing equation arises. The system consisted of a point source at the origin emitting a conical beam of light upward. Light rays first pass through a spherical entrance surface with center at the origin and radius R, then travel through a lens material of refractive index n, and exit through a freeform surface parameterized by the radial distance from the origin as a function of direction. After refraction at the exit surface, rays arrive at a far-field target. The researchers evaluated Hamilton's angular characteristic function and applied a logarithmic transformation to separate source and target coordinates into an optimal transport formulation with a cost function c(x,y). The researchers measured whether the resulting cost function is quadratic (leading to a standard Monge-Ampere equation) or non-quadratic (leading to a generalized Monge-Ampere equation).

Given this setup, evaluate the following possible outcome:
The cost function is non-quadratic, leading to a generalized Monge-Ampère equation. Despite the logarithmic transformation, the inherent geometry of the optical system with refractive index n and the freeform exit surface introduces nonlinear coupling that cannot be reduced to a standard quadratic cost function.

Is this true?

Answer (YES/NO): YES